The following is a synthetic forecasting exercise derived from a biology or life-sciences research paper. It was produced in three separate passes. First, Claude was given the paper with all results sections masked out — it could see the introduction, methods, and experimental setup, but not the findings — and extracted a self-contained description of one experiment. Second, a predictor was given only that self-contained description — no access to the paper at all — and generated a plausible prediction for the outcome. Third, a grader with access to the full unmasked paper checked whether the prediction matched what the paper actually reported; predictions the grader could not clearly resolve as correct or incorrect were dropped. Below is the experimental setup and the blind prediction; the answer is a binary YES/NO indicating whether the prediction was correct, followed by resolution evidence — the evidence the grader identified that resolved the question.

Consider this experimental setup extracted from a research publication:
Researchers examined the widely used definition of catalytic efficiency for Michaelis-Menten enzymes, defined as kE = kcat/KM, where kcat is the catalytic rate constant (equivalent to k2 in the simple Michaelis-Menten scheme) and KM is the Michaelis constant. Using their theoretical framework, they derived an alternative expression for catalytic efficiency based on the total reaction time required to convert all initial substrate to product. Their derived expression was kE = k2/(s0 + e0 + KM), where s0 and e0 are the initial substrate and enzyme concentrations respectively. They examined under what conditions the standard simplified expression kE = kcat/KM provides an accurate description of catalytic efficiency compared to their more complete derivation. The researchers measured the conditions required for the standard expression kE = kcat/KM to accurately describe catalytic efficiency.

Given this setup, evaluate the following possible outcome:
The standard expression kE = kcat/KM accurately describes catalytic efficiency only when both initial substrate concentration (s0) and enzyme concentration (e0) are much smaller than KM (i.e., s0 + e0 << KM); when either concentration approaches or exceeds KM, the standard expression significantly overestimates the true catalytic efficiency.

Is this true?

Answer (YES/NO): YES